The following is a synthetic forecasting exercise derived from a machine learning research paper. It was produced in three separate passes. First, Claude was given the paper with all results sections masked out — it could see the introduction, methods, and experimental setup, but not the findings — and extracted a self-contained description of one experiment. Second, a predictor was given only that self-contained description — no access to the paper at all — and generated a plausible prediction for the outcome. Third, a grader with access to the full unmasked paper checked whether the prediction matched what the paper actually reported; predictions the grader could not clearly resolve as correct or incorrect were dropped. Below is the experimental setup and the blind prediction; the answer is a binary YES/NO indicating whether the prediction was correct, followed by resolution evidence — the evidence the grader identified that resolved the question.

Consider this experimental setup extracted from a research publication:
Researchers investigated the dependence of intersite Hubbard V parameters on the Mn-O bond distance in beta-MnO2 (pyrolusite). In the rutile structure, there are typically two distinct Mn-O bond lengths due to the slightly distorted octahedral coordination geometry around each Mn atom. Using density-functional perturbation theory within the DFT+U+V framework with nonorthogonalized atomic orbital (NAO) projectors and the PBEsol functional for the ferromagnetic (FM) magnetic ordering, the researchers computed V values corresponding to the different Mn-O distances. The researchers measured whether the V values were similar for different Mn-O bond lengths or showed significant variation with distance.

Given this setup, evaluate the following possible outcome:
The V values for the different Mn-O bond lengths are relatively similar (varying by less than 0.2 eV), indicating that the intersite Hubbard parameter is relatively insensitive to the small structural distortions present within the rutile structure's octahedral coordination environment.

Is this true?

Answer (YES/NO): YES